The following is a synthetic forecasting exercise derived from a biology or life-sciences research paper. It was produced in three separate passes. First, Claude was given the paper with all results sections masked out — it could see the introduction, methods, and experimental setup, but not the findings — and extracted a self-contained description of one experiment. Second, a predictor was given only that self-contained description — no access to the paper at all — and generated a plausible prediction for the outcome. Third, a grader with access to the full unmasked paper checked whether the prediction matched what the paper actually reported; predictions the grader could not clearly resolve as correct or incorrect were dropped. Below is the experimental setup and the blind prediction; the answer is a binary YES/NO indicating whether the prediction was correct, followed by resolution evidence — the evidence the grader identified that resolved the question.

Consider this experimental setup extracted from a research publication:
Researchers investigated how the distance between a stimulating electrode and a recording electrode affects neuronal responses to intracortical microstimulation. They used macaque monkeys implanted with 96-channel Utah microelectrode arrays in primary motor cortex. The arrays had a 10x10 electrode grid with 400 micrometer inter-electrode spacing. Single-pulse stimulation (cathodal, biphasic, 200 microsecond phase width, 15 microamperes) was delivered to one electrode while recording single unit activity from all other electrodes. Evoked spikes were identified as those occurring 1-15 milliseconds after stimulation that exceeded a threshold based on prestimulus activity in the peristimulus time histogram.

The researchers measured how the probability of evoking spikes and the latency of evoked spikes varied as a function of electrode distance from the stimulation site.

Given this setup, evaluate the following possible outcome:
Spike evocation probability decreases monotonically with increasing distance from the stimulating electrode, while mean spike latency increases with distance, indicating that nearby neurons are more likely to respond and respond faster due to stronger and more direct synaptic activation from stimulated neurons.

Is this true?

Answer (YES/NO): YES